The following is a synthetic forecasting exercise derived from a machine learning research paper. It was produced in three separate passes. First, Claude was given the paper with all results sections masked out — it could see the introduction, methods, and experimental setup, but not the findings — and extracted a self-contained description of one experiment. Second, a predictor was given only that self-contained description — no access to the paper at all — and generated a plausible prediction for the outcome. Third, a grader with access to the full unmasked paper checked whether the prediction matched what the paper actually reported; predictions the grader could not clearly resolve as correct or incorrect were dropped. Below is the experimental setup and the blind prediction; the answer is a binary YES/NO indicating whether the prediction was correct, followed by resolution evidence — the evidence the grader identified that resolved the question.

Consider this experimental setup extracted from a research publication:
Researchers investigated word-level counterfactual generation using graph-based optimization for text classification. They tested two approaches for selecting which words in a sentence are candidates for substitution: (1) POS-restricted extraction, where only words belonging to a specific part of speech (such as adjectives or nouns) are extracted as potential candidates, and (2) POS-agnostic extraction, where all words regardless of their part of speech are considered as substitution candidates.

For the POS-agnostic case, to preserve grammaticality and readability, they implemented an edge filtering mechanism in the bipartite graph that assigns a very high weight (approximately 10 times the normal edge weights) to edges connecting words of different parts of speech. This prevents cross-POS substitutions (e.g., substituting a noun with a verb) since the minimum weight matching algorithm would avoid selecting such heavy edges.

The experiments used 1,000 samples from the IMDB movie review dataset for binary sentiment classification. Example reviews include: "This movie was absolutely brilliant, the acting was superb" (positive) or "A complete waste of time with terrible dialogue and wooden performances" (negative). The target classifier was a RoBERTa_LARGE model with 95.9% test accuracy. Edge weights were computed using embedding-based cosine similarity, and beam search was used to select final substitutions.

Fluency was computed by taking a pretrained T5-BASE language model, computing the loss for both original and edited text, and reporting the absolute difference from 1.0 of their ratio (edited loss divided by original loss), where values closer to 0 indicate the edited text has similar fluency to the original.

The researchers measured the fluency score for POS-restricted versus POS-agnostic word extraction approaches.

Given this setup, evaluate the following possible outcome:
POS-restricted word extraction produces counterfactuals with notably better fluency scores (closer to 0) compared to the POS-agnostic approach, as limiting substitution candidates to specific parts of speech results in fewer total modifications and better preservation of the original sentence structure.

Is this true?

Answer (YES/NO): NO